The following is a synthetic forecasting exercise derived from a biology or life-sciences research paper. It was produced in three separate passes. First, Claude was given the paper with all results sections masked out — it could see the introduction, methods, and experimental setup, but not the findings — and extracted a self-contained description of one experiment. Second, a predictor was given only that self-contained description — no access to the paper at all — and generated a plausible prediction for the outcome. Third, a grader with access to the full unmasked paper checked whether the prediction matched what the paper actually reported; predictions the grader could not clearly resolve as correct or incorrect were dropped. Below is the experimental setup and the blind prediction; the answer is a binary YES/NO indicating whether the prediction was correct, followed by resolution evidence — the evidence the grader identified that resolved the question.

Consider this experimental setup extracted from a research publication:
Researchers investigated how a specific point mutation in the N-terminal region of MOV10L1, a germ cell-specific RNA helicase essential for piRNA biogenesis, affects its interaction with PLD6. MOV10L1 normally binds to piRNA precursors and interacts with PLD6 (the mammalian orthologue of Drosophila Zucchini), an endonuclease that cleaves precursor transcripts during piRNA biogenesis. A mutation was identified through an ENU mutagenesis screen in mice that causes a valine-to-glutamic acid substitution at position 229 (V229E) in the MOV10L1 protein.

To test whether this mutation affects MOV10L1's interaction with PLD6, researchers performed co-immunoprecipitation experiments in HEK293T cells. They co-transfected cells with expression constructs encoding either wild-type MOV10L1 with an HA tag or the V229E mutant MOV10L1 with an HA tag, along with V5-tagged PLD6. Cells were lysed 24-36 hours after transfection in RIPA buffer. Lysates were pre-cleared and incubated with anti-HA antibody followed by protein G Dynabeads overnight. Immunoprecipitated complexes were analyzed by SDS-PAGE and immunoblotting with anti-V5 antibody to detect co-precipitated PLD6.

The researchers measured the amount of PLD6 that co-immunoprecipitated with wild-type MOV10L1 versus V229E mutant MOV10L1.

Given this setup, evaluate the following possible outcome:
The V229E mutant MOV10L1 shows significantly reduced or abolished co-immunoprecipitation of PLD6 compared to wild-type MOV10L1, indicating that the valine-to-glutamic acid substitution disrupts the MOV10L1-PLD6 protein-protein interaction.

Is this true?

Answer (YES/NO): YES